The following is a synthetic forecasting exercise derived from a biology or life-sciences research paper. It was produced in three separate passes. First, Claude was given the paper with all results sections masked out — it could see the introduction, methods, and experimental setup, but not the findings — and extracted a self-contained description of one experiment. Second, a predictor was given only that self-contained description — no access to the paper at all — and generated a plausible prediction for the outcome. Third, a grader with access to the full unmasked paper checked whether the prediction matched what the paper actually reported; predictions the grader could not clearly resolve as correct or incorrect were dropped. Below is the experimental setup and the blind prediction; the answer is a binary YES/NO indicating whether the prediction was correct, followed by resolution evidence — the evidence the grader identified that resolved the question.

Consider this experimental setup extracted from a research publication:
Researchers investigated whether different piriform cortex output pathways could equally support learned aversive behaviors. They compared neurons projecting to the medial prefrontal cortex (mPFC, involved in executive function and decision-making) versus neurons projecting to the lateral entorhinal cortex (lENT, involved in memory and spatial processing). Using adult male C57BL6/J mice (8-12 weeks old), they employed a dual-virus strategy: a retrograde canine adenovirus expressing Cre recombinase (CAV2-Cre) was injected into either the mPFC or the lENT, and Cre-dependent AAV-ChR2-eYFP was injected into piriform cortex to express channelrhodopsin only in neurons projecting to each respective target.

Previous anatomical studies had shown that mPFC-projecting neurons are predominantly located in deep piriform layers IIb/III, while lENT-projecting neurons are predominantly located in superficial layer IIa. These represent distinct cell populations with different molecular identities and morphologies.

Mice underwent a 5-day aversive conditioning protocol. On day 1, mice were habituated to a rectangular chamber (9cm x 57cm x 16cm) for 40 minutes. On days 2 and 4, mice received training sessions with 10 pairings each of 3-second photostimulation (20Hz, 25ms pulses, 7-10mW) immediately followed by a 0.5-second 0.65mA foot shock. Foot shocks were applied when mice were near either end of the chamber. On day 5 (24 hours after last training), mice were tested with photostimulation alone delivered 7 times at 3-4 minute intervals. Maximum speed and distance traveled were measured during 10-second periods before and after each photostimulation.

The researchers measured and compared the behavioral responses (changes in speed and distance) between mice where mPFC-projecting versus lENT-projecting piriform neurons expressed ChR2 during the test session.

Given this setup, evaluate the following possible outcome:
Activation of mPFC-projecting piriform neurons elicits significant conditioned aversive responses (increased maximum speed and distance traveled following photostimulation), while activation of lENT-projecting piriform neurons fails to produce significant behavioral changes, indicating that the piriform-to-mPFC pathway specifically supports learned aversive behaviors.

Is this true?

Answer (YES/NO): NO